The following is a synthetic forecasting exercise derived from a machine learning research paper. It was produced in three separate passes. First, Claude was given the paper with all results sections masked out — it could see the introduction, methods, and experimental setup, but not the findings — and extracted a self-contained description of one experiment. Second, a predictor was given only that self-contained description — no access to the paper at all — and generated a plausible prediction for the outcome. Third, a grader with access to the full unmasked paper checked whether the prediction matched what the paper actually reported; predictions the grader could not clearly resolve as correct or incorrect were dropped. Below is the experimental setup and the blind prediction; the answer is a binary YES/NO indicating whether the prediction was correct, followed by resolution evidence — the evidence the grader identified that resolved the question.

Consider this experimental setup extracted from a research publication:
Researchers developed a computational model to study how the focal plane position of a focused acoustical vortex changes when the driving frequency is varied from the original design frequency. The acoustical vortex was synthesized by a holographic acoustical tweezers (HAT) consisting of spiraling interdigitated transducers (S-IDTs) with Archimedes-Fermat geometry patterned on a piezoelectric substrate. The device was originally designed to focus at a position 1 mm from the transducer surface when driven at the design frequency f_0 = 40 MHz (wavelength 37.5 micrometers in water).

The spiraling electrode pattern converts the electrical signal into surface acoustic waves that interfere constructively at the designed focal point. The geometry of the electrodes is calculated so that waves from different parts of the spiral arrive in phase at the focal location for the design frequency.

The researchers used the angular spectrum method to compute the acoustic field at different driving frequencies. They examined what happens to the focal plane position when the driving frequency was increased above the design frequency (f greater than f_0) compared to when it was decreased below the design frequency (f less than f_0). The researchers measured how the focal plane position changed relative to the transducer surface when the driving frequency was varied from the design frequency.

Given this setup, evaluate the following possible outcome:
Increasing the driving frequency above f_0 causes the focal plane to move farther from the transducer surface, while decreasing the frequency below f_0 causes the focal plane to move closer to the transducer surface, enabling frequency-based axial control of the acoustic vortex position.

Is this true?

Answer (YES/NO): YES